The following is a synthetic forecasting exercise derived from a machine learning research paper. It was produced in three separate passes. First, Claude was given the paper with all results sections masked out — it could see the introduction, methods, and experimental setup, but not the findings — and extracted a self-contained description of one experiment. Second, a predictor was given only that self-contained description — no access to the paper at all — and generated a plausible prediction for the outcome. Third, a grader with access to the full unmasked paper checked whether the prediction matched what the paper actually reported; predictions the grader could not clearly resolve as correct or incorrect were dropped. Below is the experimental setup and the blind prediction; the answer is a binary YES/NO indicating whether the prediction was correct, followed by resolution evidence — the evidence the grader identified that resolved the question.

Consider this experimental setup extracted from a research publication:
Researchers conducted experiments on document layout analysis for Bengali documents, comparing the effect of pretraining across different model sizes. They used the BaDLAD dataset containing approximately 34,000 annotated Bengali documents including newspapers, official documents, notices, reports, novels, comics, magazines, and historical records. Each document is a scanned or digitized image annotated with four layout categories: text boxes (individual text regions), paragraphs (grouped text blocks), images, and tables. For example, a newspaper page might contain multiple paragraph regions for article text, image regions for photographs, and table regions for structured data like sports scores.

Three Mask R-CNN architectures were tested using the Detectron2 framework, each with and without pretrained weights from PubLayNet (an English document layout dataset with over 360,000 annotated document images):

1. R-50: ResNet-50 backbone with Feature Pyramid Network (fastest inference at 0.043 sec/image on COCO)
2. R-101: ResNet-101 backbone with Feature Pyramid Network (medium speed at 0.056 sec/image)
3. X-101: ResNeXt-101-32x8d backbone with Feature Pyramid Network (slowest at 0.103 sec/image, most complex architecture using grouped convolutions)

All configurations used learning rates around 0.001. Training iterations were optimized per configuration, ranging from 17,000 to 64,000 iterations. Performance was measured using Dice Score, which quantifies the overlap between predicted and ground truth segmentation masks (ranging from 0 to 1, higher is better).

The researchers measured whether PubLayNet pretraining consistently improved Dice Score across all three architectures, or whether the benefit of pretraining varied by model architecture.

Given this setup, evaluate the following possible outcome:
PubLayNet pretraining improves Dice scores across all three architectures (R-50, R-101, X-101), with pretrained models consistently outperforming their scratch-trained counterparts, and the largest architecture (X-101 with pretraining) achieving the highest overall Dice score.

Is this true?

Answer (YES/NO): NO